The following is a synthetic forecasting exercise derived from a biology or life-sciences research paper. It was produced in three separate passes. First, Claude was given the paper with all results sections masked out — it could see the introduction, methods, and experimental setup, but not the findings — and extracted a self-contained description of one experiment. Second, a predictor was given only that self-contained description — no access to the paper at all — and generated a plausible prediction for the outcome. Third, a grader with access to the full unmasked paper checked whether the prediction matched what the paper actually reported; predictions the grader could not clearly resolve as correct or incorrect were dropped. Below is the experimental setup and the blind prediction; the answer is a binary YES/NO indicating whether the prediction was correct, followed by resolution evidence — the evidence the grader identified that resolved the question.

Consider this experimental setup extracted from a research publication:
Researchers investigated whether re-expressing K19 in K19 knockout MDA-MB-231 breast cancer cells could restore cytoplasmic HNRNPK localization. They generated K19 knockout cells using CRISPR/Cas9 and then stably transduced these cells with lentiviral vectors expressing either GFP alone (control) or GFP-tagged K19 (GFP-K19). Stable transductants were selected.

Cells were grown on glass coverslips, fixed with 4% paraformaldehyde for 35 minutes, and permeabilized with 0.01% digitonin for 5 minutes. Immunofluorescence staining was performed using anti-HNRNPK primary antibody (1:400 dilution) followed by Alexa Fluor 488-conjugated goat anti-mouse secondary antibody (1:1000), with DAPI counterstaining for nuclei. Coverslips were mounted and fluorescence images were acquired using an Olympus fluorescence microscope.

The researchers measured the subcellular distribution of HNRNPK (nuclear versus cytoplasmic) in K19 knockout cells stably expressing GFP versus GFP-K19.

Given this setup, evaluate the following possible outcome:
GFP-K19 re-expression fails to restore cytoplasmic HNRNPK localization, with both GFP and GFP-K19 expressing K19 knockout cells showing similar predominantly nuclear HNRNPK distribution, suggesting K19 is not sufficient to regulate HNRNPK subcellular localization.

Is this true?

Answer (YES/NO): NO